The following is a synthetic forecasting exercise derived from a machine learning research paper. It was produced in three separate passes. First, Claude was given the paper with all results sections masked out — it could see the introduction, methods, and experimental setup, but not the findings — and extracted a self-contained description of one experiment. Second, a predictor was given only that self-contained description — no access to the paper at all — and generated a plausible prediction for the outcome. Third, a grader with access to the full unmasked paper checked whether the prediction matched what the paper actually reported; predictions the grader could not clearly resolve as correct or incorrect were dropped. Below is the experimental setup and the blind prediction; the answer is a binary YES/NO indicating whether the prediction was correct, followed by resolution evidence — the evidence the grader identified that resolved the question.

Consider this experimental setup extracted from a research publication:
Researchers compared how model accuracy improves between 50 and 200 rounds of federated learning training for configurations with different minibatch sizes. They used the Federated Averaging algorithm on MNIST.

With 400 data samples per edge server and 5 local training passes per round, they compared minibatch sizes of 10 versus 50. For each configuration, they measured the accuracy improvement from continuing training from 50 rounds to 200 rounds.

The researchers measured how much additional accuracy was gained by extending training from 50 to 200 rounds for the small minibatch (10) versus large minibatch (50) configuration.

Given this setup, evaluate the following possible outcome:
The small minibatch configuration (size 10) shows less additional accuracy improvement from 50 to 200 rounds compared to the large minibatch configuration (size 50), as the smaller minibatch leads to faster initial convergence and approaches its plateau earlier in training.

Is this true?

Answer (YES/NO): YES